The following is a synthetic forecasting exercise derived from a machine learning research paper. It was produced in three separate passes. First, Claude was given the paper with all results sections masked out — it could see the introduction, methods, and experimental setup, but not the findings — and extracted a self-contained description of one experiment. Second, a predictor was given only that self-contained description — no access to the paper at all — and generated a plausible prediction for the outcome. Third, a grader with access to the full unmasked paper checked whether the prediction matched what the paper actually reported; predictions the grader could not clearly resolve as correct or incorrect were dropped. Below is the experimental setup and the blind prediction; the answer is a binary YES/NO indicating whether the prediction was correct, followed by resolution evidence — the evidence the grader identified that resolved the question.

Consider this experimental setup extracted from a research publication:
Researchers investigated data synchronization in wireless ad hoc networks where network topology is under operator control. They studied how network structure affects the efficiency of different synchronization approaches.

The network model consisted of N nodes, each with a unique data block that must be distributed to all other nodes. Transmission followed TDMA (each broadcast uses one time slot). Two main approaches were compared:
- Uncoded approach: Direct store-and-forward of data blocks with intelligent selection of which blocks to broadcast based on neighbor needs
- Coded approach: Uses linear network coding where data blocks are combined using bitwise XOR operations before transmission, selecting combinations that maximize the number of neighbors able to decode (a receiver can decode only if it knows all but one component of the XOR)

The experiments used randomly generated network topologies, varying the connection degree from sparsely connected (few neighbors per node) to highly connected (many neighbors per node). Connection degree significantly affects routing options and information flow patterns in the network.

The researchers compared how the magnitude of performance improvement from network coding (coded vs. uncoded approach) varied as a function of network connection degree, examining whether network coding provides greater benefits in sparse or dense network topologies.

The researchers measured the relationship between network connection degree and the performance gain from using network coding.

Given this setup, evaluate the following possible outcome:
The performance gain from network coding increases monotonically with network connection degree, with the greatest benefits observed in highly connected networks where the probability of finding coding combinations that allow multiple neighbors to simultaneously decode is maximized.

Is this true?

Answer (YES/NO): NO